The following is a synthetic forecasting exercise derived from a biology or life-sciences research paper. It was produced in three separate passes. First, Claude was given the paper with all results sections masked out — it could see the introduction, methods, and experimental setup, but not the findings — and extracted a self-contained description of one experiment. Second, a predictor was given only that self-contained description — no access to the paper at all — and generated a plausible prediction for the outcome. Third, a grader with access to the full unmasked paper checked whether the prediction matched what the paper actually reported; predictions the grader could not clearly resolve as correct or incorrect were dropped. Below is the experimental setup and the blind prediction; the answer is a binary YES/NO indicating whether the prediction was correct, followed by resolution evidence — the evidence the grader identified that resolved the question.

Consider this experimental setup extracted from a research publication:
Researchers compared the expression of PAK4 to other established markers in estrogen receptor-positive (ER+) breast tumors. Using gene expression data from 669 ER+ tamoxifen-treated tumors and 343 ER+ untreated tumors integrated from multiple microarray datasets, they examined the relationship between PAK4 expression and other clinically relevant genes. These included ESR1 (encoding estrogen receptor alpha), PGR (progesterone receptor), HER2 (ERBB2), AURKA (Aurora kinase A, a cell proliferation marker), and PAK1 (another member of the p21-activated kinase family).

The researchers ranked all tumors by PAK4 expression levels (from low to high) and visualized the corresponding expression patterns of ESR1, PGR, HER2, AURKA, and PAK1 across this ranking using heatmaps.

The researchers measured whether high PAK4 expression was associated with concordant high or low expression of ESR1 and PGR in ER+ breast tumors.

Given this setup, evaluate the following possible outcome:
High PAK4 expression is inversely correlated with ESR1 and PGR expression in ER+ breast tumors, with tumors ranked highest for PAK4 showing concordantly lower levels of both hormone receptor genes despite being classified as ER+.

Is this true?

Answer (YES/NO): NO